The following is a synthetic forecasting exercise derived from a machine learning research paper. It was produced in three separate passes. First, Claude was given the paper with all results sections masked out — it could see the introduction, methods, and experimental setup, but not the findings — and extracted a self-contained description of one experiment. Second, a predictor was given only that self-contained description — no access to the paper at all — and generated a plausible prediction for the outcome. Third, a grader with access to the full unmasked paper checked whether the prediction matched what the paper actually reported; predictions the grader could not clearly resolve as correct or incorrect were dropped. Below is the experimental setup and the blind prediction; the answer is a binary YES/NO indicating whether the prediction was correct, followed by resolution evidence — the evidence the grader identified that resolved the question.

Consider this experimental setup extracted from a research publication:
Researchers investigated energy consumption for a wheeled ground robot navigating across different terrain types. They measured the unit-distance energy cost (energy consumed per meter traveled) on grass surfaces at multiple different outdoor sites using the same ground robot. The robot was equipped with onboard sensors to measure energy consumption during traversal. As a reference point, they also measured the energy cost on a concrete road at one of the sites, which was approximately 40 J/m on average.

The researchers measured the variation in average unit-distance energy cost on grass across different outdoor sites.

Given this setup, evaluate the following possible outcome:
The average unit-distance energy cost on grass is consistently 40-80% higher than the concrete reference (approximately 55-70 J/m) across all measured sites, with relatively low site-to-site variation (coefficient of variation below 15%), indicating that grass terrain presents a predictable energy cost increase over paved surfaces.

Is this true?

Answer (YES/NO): NO